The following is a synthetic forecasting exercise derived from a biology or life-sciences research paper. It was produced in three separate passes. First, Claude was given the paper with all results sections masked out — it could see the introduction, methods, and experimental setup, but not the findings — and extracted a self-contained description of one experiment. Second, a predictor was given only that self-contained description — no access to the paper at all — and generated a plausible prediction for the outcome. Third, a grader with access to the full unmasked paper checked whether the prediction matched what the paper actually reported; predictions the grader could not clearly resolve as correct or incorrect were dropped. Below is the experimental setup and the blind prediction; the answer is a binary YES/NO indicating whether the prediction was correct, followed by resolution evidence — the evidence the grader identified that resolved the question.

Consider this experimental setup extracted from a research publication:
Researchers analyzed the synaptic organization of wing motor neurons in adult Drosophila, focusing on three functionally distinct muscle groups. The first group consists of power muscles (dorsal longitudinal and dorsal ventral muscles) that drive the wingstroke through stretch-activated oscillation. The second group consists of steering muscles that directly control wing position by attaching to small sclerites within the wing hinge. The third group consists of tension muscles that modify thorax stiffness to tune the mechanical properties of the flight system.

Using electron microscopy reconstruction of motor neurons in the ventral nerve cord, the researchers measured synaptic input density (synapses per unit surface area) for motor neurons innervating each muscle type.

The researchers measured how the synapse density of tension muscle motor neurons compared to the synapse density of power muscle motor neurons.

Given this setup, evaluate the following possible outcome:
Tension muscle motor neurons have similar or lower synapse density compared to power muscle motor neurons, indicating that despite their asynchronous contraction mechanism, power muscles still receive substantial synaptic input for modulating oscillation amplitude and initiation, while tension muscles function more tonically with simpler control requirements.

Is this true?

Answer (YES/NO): NO